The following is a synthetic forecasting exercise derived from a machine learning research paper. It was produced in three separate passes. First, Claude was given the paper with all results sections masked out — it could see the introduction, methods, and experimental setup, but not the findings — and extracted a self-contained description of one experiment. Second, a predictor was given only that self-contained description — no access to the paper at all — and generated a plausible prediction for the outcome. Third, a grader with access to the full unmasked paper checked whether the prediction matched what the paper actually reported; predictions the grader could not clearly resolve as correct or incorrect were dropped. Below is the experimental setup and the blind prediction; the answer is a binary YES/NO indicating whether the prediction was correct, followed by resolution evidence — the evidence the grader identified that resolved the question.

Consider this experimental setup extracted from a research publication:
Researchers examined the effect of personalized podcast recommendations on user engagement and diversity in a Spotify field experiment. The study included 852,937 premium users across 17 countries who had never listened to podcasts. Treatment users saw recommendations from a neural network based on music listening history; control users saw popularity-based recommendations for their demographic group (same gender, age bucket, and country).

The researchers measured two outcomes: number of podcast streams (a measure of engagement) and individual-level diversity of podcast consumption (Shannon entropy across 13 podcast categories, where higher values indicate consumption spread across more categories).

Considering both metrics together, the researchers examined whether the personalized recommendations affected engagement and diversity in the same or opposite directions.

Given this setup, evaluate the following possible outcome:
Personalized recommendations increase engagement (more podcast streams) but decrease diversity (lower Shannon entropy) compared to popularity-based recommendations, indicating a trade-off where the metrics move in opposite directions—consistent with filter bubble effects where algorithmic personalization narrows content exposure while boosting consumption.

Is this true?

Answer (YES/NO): YES